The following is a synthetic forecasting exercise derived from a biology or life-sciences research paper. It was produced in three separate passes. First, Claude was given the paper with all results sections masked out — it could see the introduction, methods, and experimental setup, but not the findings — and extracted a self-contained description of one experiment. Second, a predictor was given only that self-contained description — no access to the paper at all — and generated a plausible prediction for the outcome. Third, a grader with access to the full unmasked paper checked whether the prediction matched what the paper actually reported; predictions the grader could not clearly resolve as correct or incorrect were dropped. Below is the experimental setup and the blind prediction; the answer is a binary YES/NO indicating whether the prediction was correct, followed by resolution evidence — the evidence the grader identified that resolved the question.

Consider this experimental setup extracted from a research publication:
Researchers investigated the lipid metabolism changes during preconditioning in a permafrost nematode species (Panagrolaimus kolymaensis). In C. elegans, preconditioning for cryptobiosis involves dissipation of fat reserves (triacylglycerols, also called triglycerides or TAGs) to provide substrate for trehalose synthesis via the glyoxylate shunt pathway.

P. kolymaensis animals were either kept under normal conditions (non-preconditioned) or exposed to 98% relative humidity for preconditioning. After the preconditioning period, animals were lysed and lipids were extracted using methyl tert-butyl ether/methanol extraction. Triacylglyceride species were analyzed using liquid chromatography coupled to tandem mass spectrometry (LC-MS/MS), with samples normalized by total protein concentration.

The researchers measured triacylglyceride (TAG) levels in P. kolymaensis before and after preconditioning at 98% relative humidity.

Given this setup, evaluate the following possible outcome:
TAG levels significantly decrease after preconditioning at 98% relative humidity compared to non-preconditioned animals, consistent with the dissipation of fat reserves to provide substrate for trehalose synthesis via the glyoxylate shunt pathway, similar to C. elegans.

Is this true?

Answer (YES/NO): YES